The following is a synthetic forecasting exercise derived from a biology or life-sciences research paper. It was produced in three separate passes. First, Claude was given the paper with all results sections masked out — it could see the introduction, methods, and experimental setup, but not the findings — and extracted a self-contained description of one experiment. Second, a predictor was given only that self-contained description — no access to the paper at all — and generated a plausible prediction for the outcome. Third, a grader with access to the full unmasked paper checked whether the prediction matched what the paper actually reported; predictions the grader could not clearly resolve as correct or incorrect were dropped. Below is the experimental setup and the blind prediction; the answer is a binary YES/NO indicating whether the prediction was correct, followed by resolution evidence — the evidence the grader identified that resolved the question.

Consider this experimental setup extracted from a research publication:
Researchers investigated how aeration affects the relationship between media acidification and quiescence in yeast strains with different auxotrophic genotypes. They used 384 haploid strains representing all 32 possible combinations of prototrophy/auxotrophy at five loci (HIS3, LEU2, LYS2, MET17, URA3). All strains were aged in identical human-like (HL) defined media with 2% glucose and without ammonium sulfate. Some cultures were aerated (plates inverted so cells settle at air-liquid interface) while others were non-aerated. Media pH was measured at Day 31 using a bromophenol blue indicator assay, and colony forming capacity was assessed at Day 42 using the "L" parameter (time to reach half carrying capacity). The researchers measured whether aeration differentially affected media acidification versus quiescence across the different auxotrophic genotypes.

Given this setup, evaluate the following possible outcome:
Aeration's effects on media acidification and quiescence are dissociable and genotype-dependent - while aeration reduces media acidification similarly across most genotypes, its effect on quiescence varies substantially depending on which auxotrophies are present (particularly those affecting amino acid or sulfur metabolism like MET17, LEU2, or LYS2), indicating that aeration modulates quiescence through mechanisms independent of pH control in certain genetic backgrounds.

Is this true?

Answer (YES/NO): NO